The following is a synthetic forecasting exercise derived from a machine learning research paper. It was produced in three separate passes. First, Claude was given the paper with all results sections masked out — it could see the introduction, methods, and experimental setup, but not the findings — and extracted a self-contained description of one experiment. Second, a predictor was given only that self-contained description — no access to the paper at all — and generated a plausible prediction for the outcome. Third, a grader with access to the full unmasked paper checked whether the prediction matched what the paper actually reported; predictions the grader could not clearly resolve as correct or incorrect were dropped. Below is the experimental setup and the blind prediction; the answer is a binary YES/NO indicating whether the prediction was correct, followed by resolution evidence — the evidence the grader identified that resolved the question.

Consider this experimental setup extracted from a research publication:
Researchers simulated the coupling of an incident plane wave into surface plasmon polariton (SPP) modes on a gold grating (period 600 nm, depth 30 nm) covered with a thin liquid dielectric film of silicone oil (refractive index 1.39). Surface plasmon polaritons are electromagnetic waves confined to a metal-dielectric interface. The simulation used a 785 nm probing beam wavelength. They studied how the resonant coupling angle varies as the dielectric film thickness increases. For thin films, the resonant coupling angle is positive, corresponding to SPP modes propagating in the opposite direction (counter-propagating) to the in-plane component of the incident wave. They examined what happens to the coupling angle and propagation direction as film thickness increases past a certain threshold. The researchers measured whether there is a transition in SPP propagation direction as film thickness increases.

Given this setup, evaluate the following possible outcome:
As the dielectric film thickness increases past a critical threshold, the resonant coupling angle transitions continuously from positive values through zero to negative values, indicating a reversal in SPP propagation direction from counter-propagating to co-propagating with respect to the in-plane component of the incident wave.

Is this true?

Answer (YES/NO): YES